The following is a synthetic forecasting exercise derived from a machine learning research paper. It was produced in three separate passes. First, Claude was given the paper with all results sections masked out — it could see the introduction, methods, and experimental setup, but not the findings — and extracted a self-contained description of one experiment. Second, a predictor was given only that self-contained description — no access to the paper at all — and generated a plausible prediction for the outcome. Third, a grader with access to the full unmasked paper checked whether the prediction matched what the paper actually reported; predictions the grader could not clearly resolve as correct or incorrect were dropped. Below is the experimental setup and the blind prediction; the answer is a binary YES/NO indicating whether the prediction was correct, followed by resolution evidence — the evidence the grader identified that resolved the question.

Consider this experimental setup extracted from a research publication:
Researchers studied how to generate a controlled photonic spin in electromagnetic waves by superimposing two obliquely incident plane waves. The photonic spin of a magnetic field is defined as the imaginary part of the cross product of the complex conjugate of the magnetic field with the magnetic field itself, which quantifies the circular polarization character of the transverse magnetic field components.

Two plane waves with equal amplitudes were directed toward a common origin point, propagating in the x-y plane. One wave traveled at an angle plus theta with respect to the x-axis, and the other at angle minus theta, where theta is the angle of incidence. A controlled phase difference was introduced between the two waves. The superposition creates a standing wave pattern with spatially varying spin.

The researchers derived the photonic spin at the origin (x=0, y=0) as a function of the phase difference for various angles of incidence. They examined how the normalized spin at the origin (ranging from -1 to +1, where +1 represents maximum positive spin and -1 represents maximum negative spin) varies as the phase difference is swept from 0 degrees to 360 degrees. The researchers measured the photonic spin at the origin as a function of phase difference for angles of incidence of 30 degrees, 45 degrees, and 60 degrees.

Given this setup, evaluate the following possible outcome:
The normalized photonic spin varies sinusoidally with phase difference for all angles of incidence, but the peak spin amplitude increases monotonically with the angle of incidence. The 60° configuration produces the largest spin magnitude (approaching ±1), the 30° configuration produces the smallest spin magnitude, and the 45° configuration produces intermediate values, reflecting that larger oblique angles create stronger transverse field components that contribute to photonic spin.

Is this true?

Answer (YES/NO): NO